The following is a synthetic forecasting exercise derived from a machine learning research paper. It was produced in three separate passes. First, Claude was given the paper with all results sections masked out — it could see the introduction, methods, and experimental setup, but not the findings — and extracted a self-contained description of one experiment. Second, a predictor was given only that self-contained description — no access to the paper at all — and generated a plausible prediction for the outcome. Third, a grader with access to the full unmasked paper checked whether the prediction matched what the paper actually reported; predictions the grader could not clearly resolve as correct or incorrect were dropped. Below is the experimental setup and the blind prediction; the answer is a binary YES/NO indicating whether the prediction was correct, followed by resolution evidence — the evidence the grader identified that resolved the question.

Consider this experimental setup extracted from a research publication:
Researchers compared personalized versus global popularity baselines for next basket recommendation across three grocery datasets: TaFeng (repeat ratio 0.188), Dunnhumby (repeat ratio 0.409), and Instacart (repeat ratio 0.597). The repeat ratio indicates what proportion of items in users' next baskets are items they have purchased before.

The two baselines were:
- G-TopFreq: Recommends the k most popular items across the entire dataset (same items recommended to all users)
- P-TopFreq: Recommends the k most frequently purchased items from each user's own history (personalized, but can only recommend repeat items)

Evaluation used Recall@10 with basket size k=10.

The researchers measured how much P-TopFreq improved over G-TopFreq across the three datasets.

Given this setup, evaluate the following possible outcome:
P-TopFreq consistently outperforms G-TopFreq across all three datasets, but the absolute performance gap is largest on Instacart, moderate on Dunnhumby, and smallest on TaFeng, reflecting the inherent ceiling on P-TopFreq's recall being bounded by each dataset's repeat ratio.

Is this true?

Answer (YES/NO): YES